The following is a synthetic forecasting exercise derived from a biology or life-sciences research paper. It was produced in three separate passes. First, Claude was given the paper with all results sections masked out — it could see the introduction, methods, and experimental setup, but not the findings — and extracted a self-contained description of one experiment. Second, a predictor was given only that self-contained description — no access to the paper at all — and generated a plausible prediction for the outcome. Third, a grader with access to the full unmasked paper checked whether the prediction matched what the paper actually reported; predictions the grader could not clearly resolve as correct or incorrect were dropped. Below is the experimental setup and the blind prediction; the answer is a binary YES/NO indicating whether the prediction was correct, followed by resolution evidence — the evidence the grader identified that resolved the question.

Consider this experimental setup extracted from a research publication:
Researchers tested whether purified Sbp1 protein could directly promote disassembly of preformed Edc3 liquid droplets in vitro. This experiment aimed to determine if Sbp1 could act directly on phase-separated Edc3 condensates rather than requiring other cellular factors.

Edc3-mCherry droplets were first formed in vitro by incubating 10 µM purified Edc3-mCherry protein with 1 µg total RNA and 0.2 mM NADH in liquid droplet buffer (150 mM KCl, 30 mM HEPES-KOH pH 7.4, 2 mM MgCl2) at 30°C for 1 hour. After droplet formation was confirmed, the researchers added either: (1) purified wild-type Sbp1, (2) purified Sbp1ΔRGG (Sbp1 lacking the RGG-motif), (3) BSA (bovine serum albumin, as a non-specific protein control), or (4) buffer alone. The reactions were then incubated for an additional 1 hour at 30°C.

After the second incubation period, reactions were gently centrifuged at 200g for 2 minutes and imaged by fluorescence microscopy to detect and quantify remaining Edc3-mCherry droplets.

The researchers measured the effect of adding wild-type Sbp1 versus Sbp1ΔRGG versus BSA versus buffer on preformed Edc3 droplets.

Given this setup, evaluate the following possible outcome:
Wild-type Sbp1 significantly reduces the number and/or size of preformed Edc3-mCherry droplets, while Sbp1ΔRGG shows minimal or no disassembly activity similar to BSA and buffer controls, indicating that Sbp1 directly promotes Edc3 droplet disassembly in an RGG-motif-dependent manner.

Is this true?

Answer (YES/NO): YES